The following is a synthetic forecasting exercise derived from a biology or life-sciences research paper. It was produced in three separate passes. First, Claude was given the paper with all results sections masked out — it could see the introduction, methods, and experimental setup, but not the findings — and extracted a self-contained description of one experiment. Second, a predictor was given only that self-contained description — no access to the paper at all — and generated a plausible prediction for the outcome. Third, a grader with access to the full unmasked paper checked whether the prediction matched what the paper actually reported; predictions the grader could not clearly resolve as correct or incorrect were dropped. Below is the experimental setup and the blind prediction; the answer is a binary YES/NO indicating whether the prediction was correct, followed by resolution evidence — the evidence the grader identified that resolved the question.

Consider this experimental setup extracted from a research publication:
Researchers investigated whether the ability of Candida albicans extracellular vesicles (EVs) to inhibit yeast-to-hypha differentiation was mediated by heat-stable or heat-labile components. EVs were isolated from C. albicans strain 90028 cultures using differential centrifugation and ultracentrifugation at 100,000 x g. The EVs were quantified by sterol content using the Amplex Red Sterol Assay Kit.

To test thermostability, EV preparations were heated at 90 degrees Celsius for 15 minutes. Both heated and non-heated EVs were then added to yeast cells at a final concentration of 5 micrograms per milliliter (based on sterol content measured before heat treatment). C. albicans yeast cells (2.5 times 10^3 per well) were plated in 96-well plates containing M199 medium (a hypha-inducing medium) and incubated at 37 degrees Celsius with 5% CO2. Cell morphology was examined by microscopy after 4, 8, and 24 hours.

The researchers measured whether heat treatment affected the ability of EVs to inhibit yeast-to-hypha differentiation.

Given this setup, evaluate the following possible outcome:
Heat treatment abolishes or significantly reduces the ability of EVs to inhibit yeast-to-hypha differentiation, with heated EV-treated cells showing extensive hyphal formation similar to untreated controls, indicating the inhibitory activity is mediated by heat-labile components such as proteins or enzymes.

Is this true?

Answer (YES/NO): NO